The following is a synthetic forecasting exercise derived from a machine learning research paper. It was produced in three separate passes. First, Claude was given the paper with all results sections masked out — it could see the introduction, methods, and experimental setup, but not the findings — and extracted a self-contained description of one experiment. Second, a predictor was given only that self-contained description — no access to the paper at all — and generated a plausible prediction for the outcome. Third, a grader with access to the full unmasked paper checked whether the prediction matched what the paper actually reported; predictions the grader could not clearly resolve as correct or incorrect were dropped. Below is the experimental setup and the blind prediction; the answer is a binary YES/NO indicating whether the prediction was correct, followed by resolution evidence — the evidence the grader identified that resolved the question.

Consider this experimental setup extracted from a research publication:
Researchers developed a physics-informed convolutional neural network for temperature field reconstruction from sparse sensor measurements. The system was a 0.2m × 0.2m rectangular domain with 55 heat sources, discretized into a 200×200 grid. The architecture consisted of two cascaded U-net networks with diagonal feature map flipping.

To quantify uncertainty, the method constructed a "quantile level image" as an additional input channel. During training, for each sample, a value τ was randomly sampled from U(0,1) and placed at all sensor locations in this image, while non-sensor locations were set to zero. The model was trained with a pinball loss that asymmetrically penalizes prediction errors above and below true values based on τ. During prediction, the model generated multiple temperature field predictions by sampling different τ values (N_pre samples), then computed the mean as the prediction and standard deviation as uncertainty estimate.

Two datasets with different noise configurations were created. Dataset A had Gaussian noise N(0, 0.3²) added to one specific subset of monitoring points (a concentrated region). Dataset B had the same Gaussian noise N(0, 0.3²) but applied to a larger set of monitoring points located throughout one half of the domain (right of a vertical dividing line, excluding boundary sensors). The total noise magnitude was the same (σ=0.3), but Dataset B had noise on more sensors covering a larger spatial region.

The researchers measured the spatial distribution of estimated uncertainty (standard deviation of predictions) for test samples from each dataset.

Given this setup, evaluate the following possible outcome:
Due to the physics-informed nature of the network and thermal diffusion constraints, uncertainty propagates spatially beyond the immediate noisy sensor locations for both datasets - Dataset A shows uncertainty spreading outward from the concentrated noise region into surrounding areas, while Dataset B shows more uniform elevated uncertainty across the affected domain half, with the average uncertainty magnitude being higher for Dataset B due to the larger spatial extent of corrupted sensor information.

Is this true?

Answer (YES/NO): NO